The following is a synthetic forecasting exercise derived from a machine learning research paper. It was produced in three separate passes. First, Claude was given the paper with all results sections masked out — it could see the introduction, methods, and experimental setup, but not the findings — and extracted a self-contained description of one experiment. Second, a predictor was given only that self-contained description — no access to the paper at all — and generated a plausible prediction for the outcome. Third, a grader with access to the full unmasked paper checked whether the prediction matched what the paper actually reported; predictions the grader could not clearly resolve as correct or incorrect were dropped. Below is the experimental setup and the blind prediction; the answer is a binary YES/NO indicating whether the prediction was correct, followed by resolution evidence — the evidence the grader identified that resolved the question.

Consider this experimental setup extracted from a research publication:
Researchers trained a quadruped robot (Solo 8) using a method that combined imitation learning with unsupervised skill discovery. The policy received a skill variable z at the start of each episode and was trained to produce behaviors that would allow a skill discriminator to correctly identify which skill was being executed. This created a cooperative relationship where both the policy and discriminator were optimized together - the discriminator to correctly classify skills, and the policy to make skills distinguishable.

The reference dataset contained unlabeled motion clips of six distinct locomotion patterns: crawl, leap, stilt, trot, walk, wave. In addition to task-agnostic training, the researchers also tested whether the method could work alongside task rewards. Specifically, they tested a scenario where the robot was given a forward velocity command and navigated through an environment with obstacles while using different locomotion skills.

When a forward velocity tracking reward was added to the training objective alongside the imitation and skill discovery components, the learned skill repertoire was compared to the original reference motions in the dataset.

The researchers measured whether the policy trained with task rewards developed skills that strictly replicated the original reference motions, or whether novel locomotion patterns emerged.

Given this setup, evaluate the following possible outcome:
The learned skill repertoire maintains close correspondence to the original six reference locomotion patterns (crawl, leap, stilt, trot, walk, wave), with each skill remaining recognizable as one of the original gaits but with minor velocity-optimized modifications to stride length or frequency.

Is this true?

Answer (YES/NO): NO